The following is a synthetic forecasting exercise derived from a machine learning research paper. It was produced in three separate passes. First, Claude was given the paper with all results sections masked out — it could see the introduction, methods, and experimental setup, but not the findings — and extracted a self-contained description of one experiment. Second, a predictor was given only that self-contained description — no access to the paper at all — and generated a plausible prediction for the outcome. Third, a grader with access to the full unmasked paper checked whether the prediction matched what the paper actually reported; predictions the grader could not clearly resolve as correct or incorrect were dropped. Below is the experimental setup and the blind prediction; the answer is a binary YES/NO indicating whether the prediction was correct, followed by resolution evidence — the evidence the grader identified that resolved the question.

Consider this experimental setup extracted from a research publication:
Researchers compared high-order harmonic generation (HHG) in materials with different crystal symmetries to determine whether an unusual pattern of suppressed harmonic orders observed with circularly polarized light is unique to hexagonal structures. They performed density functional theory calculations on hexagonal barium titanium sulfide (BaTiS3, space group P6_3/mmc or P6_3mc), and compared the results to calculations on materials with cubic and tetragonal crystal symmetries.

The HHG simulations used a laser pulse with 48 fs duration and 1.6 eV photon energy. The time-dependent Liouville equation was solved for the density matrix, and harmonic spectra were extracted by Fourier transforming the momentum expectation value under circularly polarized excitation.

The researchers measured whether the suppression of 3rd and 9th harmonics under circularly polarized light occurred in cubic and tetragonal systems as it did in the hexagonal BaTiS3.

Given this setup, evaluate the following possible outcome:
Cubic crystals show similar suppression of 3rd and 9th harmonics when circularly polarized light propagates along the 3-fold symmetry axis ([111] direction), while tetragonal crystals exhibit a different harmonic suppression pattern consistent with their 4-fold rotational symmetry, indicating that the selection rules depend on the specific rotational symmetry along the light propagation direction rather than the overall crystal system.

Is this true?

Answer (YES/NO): NO